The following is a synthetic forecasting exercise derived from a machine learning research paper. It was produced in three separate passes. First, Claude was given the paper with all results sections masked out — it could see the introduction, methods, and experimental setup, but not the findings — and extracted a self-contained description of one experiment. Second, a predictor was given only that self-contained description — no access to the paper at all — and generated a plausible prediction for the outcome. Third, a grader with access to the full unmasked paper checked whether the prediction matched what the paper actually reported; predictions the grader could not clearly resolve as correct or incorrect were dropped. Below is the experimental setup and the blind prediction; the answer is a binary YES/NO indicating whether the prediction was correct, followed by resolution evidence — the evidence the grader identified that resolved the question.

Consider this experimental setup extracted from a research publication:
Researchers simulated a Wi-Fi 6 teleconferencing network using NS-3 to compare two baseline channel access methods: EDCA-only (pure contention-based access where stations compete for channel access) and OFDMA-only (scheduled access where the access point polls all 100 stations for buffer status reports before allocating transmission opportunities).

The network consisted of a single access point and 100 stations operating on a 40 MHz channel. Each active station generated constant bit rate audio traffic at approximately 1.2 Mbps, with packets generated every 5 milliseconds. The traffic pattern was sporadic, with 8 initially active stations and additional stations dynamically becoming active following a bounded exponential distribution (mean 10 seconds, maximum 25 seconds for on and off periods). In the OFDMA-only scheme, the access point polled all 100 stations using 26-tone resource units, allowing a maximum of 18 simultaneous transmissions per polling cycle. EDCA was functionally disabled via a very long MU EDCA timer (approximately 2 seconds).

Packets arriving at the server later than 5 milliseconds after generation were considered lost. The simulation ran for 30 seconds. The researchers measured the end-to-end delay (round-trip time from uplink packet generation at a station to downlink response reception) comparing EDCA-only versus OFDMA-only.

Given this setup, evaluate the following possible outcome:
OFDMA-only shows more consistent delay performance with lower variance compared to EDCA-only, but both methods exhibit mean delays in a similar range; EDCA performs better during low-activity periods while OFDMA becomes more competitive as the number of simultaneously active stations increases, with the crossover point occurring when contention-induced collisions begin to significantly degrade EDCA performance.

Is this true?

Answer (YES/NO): NO